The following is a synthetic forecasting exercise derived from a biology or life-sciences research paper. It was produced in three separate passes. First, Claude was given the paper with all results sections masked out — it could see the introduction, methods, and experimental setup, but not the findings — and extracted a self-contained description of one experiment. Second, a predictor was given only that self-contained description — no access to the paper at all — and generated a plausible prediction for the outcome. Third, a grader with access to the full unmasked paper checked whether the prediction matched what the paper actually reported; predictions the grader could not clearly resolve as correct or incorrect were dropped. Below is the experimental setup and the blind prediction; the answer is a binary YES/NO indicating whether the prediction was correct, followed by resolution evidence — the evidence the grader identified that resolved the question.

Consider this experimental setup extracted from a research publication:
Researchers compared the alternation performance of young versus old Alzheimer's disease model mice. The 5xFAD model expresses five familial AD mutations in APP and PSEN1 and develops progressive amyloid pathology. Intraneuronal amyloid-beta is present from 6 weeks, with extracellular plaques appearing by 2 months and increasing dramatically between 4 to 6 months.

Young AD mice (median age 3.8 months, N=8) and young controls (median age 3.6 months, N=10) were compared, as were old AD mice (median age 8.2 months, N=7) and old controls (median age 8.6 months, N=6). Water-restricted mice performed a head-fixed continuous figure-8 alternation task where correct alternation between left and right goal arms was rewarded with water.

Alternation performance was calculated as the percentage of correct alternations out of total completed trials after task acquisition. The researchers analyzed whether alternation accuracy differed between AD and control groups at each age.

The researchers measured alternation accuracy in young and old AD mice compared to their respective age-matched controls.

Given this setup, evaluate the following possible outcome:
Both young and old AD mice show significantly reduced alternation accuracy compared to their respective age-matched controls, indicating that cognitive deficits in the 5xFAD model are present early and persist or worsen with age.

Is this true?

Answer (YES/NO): NO